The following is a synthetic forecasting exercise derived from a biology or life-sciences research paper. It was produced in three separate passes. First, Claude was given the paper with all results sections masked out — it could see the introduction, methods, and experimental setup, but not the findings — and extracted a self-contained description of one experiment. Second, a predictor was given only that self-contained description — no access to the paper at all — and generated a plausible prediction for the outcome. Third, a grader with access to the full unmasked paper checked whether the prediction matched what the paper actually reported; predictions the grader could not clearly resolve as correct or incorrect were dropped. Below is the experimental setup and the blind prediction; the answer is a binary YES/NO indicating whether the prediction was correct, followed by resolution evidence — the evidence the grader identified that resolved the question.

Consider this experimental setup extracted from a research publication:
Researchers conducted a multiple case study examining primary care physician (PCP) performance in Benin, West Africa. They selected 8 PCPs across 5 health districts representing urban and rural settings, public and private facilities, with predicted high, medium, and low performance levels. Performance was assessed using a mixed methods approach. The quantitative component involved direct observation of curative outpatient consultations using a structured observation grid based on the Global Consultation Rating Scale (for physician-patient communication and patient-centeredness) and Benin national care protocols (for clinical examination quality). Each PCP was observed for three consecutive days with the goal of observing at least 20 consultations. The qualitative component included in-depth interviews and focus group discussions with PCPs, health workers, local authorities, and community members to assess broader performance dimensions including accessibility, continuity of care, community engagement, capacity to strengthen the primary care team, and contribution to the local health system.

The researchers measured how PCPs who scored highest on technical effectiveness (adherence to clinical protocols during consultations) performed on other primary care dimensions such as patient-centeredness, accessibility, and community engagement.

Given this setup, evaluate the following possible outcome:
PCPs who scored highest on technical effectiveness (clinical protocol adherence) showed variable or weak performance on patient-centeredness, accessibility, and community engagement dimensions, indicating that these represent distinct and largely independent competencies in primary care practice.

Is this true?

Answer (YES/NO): YES